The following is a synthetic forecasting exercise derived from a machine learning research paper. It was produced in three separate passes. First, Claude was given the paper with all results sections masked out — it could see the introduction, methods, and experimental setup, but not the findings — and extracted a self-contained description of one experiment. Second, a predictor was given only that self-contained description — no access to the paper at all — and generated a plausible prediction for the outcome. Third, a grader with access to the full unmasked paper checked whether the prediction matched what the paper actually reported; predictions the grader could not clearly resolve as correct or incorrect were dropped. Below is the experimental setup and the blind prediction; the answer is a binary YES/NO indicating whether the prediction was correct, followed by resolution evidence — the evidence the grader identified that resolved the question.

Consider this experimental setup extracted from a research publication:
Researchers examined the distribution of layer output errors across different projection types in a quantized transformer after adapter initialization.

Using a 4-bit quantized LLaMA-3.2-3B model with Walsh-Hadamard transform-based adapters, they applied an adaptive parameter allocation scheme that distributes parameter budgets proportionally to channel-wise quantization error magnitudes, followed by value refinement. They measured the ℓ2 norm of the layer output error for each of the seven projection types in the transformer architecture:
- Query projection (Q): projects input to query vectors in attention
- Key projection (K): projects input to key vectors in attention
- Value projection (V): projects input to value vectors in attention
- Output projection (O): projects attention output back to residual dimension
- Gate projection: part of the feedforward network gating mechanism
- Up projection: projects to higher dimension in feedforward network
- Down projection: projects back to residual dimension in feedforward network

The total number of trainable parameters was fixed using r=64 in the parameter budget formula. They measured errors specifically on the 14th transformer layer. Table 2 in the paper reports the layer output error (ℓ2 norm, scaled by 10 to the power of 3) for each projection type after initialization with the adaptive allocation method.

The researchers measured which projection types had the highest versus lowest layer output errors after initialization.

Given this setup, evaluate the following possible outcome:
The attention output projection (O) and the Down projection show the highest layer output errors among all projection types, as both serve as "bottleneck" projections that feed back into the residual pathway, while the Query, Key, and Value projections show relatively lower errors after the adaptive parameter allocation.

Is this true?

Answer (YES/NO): NO